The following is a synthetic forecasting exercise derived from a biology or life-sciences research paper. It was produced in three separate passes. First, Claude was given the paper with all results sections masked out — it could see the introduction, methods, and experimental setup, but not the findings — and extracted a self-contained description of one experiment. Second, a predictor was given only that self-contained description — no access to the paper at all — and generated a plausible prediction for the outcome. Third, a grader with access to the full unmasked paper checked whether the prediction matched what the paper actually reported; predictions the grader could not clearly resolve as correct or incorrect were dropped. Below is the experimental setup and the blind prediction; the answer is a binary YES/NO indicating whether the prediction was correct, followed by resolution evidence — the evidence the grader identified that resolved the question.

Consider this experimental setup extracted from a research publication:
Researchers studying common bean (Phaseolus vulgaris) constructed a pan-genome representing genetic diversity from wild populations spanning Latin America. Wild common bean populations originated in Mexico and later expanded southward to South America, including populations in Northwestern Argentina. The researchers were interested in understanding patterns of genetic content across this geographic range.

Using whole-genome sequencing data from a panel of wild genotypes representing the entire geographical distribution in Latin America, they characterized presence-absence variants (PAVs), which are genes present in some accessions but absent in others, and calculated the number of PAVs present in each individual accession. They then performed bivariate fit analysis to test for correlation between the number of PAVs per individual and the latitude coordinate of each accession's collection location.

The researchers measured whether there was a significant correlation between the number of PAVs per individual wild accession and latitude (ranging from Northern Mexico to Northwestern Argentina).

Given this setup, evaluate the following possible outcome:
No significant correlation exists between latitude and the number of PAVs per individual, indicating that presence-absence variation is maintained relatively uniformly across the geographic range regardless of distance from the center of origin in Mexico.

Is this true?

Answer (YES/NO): NO